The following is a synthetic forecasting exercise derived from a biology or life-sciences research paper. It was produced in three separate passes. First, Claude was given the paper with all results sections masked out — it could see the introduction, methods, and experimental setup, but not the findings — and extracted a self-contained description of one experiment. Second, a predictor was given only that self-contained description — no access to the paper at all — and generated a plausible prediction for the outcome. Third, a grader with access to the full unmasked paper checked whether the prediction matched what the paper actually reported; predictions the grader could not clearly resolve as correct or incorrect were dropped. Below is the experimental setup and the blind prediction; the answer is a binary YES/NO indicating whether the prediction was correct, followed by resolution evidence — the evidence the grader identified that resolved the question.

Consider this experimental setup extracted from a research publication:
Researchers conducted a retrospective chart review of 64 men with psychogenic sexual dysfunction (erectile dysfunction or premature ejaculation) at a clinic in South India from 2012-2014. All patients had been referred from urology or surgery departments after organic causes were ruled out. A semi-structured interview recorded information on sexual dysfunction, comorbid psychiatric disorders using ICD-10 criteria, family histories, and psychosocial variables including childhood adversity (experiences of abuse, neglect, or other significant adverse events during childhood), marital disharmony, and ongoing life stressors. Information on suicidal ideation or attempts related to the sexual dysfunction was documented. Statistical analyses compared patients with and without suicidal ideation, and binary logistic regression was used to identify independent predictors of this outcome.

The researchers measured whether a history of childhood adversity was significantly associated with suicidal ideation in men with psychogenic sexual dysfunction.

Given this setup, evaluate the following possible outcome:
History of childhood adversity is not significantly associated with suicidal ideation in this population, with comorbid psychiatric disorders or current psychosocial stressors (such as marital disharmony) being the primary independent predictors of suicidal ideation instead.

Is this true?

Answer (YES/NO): NO